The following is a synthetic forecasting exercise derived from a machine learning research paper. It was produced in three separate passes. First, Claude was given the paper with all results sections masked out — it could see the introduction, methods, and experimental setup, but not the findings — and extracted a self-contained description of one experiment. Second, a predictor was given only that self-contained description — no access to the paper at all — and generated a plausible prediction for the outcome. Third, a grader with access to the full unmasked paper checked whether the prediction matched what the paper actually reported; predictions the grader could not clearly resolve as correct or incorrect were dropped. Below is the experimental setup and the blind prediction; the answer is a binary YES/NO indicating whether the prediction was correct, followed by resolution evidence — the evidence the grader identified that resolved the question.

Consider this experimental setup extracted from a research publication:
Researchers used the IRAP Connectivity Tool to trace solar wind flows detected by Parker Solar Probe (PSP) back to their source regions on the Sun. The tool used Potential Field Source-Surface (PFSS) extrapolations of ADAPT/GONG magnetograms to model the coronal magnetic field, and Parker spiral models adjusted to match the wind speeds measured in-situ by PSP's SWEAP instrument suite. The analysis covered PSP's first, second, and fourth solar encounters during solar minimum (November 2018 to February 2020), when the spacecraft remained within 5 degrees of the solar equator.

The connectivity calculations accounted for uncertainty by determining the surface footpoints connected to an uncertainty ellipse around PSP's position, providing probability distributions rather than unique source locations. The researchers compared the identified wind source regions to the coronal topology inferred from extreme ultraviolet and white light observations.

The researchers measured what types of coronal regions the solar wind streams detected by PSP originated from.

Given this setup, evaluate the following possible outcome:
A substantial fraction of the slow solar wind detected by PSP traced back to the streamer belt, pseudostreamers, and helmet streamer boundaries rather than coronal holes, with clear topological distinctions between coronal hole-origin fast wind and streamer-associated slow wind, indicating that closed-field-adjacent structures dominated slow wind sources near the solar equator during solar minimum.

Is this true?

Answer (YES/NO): NO